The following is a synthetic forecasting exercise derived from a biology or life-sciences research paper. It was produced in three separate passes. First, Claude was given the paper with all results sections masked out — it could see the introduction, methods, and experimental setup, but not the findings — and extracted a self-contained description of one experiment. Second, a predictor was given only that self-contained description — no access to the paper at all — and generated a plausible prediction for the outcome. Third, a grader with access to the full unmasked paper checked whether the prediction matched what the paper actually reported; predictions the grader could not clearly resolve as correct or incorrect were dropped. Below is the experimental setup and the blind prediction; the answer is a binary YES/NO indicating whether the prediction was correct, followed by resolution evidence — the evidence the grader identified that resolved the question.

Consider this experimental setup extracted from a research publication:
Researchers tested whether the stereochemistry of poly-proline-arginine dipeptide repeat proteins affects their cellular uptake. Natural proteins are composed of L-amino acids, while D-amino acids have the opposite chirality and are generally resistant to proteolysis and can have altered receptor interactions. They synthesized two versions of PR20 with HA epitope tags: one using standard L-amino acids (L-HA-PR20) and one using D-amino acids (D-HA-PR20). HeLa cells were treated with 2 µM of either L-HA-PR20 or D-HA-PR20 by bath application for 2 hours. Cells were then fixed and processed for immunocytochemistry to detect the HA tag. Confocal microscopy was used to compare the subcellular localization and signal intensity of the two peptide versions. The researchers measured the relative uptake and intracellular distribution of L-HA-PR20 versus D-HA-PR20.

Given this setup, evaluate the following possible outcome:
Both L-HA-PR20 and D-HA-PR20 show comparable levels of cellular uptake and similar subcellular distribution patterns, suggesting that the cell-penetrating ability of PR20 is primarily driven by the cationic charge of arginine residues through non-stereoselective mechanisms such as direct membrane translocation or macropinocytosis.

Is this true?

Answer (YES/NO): YES